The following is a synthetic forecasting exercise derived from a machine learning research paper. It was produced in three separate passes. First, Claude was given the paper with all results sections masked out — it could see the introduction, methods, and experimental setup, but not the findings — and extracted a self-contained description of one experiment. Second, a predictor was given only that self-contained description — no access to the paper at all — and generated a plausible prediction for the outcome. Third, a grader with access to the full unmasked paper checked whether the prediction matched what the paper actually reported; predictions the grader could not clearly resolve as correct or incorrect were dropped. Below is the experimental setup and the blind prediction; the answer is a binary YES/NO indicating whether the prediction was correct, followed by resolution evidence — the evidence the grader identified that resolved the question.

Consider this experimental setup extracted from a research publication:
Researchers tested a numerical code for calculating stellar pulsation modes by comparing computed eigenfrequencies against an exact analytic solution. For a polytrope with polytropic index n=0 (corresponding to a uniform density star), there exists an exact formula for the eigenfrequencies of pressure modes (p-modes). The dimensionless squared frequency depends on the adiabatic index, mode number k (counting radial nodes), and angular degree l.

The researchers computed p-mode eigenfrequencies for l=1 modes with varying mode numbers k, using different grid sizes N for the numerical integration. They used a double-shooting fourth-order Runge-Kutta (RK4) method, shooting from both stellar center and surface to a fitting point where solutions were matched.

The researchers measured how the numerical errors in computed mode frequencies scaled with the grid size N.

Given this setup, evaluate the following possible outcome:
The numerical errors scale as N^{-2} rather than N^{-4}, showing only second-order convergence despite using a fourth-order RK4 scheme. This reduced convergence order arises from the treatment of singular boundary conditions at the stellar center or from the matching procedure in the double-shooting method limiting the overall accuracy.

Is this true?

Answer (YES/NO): NO